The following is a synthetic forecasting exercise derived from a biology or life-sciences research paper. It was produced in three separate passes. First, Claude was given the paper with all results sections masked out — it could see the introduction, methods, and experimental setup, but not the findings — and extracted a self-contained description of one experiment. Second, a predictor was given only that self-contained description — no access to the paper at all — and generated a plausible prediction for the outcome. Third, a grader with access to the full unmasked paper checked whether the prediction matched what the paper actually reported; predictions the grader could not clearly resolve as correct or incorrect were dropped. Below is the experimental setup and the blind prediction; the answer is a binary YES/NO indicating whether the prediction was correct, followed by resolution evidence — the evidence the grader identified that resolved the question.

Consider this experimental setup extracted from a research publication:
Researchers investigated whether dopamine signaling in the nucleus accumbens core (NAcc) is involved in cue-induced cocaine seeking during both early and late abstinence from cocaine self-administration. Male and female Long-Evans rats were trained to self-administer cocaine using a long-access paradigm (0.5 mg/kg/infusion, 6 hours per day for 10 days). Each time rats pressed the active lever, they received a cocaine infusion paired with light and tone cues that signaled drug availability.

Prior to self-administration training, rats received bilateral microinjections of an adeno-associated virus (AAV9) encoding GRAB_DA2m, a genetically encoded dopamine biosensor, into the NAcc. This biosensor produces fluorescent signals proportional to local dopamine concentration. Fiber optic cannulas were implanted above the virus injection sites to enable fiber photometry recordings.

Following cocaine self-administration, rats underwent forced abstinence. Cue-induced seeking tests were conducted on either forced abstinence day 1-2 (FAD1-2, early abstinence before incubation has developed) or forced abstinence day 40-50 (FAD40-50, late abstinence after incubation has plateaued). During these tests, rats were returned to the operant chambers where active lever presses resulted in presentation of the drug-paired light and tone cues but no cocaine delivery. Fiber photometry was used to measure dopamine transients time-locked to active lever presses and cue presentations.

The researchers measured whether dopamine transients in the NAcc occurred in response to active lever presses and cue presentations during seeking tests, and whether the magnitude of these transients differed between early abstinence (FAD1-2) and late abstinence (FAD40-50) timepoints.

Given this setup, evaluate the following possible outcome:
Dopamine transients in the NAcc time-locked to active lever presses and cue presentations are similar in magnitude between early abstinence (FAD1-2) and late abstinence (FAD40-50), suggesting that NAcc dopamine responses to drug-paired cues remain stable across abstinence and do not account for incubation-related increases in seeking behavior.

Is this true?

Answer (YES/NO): YES